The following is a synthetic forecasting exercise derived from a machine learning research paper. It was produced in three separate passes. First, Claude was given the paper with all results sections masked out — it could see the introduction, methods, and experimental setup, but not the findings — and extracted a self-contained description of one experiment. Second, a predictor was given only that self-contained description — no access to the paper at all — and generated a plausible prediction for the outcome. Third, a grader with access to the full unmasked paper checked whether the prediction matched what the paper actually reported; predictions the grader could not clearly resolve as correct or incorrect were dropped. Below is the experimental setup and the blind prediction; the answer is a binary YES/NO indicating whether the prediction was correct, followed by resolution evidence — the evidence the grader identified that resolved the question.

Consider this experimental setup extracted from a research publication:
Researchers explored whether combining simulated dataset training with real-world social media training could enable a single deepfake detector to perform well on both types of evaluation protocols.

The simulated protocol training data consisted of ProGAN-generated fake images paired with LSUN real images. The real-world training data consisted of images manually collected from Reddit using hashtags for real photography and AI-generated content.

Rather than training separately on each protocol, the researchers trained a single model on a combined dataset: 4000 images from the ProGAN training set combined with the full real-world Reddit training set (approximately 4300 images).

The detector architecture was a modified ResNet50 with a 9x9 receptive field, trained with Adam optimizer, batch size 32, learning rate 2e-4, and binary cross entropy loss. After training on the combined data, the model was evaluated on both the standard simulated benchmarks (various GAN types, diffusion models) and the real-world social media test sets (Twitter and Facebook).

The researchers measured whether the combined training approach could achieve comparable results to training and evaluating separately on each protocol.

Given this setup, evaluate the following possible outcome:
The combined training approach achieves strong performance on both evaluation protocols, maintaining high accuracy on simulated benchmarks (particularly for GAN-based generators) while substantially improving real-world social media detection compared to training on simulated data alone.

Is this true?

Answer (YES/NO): YES